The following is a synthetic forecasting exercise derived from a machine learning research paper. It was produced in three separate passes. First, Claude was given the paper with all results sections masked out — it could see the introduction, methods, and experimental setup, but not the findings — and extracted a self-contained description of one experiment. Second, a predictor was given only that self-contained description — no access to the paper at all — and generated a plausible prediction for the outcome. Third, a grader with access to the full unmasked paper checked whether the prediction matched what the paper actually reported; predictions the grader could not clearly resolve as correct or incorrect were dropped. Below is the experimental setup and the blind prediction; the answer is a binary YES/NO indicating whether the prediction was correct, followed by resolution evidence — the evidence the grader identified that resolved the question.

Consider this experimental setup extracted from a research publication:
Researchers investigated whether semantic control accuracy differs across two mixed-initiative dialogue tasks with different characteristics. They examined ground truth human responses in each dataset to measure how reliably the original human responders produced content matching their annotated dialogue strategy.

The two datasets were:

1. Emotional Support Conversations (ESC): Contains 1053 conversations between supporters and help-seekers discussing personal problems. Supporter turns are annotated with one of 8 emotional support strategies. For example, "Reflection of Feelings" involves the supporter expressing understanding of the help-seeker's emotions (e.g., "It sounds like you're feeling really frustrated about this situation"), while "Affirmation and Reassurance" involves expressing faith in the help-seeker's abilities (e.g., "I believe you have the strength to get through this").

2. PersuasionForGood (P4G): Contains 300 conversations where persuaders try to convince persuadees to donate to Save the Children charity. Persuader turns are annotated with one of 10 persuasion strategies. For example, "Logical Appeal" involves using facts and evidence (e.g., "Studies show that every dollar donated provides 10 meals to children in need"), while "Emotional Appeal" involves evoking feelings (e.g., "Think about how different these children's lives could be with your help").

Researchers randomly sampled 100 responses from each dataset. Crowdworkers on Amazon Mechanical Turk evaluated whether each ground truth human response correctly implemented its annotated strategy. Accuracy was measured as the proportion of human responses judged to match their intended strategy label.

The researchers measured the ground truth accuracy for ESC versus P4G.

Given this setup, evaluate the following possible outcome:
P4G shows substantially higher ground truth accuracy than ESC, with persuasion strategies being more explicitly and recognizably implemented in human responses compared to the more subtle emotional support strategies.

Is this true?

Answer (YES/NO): NO